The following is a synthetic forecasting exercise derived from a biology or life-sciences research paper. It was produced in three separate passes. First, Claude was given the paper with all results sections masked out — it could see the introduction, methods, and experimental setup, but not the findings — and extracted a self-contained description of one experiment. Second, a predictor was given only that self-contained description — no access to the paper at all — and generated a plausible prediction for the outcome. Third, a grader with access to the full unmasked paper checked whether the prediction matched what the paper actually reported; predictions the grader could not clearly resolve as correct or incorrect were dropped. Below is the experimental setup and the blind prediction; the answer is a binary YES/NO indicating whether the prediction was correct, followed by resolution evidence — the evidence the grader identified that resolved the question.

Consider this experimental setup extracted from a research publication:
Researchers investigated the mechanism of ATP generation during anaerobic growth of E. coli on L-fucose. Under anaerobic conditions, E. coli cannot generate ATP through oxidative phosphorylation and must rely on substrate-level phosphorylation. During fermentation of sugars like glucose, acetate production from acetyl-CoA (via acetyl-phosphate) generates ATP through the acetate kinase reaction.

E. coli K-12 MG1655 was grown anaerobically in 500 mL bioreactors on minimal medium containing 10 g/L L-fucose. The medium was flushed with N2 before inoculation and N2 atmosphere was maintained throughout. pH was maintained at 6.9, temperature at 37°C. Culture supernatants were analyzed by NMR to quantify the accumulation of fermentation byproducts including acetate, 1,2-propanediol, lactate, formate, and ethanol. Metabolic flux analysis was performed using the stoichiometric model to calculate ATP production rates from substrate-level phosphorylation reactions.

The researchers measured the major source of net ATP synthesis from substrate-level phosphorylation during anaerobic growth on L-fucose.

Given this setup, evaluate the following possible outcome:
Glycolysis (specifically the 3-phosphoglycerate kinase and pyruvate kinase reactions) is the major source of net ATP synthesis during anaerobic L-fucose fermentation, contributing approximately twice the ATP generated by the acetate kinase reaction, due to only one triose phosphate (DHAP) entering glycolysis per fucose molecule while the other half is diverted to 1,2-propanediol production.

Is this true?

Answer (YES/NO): NO